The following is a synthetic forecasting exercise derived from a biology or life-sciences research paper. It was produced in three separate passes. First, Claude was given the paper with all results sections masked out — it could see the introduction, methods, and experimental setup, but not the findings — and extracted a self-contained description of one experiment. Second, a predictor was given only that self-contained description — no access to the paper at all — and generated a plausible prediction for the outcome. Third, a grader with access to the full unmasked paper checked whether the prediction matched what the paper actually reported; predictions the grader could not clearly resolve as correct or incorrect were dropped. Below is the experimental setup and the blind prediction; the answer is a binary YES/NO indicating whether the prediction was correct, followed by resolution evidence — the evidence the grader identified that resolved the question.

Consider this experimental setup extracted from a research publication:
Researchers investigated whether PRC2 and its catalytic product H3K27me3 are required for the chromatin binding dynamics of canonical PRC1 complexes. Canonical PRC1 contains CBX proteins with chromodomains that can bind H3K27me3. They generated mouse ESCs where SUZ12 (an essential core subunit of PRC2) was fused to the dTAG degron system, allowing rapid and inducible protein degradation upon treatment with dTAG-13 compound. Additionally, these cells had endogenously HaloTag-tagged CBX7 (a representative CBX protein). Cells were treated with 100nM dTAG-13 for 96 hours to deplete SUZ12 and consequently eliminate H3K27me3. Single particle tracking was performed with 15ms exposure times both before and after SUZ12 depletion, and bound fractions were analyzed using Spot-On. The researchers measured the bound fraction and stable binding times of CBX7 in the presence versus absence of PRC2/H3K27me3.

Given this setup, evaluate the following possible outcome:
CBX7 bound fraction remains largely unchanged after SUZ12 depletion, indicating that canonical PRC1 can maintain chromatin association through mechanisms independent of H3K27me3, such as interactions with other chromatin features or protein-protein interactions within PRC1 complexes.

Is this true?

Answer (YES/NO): NO